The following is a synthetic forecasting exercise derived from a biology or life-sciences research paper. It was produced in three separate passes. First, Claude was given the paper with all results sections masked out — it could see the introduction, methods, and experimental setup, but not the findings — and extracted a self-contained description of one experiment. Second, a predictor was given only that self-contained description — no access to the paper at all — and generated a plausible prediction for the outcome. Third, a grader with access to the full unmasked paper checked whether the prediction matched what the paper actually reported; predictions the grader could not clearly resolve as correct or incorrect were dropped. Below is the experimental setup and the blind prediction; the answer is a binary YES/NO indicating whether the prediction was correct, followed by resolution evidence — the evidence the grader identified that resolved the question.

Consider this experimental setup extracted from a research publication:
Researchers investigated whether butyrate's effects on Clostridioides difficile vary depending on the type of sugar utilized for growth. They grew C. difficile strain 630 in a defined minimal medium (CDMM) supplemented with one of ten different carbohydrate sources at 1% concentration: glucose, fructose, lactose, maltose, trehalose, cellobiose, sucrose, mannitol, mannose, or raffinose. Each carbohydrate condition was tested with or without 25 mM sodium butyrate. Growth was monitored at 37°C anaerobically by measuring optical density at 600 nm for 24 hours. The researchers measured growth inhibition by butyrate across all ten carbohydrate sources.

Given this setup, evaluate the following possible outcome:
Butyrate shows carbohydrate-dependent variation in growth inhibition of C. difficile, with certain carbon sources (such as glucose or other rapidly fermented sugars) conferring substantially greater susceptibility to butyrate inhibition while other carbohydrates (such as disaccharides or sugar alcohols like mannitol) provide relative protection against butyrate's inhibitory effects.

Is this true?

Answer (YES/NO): NO